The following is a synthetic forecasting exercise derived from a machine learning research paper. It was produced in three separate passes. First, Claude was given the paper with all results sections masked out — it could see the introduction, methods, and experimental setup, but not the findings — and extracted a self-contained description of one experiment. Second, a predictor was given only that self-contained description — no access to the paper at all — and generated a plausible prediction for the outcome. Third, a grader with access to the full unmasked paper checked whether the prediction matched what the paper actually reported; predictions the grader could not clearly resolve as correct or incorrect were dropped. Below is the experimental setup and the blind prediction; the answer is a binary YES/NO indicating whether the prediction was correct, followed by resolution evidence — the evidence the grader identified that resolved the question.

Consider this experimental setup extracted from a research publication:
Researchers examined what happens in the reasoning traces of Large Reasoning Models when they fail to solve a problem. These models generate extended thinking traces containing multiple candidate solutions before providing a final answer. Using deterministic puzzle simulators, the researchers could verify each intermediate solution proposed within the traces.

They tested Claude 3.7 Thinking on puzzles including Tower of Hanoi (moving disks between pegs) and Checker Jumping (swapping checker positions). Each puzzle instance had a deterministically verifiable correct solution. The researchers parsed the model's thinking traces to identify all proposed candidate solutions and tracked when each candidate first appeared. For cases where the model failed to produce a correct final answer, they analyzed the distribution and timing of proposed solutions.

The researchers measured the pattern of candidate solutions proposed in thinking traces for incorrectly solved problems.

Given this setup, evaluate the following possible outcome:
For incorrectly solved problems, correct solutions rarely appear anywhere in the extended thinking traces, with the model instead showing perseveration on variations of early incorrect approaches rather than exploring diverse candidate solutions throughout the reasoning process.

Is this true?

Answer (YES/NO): YES